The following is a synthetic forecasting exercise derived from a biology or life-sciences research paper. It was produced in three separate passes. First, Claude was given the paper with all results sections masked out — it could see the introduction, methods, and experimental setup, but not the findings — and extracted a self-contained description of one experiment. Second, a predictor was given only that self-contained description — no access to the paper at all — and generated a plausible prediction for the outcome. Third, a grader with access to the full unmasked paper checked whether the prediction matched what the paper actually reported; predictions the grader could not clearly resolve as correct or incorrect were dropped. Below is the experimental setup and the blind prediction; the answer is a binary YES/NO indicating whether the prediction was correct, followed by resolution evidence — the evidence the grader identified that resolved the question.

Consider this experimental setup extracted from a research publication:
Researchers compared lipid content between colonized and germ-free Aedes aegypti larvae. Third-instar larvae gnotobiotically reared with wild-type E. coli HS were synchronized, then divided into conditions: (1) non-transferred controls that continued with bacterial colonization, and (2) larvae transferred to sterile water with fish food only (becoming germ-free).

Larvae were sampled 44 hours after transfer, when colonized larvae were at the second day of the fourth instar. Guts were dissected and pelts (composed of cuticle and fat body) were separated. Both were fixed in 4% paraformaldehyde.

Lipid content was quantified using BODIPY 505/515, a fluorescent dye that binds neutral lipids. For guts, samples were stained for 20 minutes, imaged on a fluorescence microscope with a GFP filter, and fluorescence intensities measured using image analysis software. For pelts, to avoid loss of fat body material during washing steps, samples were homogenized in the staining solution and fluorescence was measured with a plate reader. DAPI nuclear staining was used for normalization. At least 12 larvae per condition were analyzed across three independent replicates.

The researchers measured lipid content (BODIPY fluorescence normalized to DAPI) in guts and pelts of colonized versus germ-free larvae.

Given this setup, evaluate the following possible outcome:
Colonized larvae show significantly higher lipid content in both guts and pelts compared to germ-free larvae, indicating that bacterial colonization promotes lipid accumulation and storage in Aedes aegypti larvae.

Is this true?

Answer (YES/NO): NO